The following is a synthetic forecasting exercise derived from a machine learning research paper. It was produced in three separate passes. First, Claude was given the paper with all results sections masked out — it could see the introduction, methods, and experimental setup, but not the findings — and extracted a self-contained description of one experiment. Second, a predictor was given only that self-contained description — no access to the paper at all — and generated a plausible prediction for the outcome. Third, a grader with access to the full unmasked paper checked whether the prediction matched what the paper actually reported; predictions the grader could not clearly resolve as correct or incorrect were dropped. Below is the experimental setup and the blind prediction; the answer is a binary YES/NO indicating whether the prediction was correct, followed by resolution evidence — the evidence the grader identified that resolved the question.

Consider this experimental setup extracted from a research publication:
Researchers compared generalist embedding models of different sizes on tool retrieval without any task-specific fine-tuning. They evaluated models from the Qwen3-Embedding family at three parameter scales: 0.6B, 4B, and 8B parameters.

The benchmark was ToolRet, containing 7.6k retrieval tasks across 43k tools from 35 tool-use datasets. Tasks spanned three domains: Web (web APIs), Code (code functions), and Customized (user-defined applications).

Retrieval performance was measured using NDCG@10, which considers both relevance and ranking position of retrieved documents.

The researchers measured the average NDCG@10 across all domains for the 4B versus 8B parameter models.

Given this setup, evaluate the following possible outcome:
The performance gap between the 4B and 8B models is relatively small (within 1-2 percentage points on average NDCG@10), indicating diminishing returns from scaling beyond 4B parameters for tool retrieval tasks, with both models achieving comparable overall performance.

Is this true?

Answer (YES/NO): YES